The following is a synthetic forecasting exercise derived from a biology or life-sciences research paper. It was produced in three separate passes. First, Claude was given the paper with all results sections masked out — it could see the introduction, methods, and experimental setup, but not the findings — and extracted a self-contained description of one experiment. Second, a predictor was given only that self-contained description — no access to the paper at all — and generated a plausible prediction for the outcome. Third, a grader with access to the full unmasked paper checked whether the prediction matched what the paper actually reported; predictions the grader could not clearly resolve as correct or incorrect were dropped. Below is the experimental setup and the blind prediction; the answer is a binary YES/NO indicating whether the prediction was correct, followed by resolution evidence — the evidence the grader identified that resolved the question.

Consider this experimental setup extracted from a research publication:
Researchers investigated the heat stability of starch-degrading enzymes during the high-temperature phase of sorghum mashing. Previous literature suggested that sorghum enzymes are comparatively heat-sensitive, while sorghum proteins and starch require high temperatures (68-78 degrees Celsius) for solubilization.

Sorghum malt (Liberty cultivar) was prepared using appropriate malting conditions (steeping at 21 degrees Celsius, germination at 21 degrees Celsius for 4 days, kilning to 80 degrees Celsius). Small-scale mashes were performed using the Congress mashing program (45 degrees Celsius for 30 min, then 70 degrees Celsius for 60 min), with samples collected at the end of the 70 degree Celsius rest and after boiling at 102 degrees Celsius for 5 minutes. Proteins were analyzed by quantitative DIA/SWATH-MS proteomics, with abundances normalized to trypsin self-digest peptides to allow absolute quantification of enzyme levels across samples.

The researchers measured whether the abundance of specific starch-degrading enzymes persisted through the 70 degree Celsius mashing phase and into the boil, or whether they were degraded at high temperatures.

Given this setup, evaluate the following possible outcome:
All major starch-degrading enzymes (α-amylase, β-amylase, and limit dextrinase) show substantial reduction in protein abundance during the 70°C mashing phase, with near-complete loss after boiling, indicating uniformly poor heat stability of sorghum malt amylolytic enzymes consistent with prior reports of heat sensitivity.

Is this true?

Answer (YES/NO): NO